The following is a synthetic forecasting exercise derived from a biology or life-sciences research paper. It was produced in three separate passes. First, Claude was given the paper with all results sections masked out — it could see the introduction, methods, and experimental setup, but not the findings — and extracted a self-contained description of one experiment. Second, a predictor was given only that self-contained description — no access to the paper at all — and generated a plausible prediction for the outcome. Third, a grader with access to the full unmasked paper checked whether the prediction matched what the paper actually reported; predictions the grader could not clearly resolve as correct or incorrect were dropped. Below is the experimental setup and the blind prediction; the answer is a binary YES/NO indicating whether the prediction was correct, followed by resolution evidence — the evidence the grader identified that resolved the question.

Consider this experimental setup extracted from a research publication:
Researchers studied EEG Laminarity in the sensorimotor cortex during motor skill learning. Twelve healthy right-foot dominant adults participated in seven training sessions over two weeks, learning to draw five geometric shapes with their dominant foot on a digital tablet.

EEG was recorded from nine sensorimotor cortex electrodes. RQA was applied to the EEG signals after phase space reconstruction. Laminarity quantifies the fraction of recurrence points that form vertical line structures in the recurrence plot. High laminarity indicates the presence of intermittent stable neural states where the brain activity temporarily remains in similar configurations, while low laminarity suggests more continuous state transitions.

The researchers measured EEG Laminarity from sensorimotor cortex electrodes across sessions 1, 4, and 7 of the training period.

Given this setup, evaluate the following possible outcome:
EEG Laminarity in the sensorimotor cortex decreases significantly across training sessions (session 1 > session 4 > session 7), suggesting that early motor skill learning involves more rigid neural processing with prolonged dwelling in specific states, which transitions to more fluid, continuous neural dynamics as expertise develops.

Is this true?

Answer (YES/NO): NO